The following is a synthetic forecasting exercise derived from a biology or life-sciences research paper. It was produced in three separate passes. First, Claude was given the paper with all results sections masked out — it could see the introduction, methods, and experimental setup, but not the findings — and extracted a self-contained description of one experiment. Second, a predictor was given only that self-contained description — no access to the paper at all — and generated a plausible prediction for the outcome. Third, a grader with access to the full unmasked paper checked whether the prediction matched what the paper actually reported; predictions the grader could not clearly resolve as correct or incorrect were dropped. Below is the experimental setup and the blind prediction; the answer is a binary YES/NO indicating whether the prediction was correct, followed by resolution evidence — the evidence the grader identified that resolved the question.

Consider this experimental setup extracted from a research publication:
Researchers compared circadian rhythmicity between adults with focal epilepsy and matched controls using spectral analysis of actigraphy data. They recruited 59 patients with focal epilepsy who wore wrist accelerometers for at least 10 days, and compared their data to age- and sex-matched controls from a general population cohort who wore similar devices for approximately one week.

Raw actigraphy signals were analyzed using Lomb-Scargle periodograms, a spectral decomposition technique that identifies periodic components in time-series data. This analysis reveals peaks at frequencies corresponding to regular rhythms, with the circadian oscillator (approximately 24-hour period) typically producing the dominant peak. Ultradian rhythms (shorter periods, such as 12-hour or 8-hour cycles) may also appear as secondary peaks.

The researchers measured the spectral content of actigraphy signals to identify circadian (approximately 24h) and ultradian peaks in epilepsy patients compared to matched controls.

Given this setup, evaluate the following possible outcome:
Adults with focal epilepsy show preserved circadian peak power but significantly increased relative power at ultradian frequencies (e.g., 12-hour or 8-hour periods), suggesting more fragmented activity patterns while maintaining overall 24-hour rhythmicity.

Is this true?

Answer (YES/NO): NO